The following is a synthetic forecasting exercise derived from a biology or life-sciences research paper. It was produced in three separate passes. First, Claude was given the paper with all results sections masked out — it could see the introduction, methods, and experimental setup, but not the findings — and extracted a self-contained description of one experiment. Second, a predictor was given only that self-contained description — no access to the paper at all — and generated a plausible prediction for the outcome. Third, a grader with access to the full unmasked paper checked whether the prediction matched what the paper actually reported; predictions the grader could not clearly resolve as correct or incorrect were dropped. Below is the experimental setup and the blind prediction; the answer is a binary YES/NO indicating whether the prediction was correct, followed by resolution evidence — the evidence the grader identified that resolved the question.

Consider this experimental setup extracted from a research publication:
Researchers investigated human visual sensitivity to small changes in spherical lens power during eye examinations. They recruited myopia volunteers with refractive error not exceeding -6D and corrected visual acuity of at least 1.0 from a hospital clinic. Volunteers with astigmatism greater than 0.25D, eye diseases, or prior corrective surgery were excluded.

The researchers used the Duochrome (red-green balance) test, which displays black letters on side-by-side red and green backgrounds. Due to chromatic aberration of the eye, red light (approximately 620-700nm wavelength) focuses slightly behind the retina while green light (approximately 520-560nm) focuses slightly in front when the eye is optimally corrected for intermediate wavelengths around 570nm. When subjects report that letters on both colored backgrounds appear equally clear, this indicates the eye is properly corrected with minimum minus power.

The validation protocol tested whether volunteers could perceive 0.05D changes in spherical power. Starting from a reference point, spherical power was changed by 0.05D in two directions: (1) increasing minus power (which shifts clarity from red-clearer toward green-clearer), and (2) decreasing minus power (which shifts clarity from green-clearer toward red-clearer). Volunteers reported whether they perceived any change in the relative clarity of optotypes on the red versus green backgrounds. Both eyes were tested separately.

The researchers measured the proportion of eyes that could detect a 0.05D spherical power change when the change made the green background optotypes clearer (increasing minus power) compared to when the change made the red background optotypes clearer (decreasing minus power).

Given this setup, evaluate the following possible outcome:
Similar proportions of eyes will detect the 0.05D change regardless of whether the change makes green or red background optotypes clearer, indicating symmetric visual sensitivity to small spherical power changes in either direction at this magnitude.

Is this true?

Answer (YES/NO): NO